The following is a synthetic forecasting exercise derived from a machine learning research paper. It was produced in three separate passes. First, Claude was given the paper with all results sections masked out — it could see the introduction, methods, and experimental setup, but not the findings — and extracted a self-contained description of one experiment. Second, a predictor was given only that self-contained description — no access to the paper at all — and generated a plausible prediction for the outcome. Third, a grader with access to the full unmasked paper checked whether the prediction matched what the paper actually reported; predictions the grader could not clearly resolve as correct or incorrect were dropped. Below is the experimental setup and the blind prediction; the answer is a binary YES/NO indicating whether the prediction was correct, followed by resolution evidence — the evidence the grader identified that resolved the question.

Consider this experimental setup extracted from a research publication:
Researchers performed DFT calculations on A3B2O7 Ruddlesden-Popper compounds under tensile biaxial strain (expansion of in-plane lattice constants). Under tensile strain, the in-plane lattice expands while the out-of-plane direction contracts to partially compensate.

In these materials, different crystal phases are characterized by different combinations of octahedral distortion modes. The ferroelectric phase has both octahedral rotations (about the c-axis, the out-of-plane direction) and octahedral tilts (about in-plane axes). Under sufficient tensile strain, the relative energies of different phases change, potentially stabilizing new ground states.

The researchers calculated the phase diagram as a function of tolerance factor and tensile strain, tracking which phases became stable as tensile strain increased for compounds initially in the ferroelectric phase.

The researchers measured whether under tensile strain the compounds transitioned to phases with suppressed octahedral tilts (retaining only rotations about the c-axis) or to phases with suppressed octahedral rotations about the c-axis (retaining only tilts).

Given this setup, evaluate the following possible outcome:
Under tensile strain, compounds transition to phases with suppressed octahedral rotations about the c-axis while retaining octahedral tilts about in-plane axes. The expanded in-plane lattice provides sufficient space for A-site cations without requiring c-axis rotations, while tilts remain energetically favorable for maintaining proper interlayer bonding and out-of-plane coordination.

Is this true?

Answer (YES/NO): YES